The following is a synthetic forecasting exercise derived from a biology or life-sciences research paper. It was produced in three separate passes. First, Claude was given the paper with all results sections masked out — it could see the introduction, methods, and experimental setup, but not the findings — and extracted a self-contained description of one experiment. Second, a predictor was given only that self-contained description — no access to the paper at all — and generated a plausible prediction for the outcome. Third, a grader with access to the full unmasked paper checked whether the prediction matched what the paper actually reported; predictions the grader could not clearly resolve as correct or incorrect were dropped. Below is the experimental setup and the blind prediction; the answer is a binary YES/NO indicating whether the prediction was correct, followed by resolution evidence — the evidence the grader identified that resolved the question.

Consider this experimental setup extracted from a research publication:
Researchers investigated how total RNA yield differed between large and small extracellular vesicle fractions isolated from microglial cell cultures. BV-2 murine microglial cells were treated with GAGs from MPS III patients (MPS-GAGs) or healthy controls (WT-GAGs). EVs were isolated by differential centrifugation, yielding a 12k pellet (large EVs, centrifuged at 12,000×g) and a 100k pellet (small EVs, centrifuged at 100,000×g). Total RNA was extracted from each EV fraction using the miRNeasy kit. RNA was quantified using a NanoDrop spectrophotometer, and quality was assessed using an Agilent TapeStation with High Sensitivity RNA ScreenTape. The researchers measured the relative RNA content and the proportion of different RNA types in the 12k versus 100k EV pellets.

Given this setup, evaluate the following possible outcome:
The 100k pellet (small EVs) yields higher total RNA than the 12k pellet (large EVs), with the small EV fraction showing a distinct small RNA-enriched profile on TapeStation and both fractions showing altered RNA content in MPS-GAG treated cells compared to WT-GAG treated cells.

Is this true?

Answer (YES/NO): NO